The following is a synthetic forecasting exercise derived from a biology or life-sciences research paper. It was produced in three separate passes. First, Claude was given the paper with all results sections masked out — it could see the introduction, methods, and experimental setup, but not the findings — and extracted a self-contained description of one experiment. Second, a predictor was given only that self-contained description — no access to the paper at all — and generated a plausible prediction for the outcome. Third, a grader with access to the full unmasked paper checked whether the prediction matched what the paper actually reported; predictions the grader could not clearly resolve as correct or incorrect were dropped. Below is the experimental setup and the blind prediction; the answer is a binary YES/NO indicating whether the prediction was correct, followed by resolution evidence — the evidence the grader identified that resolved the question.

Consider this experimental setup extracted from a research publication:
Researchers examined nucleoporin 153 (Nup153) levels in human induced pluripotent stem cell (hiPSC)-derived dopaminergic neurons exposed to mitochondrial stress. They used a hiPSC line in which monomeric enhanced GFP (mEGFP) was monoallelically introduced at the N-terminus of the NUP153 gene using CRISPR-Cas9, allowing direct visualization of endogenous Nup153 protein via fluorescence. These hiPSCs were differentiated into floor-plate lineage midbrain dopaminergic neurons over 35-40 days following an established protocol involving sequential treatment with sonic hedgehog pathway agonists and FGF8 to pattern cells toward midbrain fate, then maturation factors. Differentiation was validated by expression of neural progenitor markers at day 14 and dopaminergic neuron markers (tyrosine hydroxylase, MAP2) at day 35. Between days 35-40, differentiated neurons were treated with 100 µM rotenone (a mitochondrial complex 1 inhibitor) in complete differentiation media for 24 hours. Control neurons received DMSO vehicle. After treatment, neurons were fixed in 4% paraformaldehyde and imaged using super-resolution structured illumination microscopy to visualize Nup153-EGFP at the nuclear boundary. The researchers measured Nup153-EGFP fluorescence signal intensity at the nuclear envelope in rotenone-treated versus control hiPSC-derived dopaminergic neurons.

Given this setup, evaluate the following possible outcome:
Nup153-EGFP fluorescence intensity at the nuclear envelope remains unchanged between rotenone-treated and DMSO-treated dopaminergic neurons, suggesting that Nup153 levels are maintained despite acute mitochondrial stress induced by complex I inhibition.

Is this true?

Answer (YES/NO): NO